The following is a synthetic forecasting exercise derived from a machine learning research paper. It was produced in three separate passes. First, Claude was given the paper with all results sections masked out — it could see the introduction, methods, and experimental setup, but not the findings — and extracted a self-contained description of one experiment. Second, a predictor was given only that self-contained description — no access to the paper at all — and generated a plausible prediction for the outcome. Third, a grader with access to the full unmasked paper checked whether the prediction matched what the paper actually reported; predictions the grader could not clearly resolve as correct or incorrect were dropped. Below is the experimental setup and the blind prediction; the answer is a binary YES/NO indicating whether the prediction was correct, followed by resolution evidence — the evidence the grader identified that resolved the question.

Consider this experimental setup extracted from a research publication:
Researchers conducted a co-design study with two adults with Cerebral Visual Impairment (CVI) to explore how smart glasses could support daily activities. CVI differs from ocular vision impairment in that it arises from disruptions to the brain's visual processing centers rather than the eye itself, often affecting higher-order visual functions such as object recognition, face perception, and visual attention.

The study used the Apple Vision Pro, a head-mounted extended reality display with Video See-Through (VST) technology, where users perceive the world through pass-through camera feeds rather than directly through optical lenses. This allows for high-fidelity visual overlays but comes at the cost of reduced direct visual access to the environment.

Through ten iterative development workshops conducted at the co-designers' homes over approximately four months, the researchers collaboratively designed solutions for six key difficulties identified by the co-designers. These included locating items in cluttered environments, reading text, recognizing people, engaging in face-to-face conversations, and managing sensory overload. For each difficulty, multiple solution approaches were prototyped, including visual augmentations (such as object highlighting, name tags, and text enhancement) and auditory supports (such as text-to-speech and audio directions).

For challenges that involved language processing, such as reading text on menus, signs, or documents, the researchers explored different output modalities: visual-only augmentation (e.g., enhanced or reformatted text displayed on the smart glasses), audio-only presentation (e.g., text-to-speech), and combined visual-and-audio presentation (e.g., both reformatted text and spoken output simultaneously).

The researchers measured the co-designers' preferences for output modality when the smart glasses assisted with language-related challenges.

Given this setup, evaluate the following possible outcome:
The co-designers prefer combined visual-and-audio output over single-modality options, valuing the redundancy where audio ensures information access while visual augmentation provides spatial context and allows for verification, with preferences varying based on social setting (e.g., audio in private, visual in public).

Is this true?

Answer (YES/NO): NO